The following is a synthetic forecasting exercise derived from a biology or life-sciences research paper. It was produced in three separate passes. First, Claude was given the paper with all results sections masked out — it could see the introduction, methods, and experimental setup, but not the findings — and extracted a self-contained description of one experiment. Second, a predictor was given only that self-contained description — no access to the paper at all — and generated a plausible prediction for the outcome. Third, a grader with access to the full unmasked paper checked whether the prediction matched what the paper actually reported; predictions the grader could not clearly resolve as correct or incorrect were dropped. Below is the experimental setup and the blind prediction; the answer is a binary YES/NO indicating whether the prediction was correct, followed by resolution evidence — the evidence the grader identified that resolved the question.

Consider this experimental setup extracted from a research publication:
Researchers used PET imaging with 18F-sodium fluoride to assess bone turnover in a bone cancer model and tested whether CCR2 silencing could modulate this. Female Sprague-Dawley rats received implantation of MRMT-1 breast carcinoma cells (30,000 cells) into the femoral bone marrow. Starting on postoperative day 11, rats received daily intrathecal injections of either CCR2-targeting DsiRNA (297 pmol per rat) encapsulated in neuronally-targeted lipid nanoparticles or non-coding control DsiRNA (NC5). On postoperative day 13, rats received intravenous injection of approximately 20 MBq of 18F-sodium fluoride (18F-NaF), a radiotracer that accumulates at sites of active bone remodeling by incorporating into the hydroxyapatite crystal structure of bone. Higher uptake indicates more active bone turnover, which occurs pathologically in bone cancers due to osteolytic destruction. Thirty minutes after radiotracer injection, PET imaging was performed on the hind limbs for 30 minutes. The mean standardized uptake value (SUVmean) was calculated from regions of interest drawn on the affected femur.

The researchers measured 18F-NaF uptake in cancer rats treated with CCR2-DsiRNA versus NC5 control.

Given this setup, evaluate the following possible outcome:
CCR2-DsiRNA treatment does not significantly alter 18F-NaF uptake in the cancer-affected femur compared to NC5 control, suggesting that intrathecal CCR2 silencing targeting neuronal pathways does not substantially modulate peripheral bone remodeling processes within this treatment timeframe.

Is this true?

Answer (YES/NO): NO